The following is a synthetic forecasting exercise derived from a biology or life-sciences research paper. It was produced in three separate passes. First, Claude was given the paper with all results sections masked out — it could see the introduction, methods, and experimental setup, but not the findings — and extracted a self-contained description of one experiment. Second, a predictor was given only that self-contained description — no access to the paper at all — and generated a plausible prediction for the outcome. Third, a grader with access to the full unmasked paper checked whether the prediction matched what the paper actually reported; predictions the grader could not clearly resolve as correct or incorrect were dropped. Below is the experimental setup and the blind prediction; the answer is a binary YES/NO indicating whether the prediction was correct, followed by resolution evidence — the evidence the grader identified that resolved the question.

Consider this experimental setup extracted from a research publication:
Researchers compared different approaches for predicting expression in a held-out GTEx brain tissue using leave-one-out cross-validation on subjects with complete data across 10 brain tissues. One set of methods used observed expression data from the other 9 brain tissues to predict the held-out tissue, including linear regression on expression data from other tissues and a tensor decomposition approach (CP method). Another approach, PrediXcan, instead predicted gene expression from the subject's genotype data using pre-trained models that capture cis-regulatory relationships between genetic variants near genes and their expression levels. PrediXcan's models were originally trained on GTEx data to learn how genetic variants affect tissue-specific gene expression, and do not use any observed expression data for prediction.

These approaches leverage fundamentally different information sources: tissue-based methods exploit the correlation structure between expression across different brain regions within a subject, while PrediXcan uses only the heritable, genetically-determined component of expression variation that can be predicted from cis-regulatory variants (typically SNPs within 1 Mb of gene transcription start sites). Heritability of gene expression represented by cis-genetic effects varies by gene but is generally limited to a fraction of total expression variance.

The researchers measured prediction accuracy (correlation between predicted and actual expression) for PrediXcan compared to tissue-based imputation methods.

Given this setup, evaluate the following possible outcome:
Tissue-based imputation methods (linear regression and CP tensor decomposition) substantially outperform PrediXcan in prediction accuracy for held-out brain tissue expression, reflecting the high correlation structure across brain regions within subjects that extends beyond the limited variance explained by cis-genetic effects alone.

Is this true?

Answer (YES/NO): NO